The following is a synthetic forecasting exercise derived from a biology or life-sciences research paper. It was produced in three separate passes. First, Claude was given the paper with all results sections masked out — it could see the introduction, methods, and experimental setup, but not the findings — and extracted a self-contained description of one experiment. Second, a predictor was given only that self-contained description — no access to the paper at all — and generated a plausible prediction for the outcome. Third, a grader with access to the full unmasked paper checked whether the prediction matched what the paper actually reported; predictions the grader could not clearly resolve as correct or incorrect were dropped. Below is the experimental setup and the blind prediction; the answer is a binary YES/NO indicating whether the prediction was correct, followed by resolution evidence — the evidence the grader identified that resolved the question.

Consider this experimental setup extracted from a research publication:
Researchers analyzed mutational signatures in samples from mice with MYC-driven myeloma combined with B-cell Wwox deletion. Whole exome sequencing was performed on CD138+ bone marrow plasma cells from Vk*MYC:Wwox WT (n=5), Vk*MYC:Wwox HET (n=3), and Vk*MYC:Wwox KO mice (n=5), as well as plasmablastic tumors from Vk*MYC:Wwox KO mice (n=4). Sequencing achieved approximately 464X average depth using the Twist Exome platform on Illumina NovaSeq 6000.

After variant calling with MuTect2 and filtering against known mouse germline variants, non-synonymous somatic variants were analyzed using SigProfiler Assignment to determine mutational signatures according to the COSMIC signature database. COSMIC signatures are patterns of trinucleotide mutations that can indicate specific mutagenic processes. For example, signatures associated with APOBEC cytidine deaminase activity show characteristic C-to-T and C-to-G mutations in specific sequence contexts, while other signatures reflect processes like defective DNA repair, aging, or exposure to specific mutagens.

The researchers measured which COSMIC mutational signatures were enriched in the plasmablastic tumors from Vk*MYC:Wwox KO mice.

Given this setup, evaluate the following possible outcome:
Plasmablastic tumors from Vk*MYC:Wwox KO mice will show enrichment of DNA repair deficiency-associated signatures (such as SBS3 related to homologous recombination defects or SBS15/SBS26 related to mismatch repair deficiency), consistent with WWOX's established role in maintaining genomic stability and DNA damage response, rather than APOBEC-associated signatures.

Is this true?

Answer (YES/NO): YES